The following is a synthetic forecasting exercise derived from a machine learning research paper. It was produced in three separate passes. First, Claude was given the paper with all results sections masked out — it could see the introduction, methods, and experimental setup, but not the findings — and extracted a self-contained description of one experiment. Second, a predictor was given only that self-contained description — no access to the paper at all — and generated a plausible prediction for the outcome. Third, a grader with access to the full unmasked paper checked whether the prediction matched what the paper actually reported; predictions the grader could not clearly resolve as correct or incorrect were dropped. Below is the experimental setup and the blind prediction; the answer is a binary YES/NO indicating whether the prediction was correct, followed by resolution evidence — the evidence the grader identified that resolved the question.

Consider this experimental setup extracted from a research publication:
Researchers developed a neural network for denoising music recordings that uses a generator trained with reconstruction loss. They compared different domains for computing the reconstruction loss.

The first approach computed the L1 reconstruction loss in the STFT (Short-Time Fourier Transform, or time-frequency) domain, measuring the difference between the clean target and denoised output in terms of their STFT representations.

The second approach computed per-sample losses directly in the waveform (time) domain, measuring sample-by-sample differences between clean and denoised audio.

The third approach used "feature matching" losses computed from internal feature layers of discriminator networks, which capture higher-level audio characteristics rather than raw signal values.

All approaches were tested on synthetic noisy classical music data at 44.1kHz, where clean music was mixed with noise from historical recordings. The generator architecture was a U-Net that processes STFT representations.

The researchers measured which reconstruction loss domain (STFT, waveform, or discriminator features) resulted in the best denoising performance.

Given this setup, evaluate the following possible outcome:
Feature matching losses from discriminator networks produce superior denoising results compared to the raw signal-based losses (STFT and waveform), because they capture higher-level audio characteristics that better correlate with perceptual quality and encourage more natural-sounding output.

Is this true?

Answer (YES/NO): NO